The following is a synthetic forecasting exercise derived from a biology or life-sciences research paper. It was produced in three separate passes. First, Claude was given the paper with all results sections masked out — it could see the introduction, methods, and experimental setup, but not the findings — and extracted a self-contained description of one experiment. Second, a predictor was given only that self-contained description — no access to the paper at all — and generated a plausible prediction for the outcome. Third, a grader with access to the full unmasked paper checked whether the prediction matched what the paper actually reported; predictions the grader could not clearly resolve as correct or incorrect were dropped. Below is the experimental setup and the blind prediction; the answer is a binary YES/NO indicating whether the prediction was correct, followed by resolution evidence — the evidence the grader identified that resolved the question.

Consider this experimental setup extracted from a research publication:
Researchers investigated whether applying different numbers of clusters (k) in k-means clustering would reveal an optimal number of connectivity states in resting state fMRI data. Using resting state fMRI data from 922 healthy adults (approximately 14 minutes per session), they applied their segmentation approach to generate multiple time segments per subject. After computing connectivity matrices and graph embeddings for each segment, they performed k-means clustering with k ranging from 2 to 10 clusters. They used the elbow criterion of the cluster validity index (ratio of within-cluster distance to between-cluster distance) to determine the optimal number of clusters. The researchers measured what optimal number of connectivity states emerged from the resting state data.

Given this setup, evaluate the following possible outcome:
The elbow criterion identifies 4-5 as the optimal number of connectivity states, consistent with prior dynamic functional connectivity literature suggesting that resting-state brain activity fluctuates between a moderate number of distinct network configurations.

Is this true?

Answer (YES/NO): YES